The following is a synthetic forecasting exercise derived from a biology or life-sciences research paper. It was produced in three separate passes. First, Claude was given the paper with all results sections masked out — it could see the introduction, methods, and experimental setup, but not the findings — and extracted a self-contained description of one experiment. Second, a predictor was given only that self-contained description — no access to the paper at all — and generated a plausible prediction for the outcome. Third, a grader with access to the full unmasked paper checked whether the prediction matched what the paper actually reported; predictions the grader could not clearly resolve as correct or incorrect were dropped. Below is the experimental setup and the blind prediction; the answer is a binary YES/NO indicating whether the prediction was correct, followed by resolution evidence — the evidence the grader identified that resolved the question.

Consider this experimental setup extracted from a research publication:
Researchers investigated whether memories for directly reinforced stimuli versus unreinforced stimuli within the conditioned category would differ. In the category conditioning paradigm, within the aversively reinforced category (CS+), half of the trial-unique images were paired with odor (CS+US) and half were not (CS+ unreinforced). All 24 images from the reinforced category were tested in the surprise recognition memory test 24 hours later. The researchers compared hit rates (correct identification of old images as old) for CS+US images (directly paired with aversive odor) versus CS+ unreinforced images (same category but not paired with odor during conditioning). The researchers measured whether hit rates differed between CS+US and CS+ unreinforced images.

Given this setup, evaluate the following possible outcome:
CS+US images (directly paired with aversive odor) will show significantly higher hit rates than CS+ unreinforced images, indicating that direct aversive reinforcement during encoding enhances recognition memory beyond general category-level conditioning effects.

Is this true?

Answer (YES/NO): YES